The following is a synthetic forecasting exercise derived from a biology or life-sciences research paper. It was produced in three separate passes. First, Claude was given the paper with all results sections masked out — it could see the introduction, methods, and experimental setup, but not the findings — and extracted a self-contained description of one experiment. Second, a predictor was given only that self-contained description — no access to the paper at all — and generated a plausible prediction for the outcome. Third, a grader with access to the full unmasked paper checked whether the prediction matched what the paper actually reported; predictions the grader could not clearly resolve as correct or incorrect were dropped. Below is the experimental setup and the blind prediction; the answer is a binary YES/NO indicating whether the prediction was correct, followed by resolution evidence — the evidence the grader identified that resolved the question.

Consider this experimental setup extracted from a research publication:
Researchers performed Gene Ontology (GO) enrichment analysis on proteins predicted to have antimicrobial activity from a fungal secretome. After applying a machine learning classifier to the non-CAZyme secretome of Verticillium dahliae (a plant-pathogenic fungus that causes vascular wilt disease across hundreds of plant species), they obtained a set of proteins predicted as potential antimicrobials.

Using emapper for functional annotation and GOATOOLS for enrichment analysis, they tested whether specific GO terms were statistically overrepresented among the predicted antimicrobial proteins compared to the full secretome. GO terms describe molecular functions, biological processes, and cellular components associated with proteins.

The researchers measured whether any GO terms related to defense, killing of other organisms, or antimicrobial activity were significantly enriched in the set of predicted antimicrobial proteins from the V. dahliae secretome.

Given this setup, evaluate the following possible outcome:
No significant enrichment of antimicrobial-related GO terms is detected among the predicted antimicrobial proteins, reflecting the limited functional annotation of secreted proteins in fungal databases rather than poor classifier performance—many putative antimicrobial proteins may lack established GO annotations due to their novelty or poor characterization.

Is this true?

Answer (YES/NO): YES